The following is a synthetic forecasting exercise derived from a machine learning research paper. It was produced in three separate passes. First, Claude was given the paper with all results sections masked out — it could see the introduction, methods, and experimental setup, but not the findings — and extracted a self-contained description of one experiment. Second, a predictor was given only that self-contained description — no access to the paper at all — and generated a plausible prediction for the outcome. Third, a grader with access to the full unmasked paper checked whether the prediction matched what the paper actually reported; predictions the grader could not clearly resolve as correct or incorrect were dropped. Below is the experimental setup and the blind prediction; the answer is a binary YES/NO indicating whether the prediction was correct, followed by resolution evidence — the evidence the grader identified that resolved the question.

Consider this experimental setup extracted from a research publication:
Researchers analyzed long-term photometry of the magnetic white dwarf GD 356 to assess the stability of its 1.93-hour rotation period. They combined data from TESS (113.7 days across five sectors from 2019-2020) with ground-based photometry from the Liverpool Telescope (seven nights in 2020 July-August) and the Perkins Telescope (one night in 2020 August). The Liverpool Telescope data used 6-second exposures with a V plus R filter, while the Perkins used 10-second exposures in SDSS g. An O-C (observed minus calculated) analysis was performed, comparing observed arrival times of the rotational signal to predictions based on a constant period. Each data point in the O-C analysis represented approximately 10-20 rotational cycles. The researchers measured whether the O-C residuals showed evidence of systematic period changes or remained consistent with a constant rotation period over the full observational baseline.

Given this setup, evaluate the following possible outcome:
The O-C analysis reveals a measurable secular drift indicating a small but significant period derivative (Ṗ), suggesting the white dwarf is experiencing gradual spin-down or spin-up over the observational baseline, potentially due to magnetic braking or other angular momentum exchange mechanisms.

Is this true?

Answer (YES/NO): NO